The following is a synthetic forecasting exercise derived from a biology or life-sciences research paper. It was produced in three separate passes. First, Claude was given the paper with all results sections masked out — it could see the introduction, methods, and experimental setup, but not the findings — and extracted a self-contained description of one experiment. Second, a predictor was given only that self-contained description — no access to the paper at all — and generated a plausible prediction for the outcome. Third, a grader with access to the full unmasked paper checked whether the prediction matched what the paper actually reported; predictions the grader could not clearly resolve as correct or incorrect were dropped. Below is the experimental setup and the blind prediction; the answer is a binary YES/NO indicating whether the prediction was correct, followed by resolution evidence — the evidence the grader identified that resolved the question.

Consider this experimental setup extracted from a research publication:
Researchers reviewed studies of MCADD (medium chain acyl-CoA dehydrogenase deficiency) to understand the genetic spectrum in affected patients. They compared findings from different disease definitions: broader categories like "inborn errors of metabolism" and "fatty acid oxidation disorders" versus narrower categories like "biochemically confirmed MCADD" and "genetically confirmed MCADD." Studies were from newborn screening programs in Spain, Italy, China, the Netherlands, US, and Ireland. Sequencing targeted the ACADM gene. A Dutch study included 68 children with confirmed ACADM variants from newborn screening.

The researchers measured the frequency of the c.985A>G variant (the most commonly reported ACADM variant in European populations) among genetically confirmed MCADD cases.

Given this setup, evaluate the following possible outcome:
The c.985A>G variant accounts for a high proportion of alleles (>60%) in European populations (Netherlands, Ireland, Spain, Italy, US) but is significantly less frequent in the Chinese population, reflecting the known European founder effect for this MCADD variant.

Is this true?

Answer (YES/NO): YES